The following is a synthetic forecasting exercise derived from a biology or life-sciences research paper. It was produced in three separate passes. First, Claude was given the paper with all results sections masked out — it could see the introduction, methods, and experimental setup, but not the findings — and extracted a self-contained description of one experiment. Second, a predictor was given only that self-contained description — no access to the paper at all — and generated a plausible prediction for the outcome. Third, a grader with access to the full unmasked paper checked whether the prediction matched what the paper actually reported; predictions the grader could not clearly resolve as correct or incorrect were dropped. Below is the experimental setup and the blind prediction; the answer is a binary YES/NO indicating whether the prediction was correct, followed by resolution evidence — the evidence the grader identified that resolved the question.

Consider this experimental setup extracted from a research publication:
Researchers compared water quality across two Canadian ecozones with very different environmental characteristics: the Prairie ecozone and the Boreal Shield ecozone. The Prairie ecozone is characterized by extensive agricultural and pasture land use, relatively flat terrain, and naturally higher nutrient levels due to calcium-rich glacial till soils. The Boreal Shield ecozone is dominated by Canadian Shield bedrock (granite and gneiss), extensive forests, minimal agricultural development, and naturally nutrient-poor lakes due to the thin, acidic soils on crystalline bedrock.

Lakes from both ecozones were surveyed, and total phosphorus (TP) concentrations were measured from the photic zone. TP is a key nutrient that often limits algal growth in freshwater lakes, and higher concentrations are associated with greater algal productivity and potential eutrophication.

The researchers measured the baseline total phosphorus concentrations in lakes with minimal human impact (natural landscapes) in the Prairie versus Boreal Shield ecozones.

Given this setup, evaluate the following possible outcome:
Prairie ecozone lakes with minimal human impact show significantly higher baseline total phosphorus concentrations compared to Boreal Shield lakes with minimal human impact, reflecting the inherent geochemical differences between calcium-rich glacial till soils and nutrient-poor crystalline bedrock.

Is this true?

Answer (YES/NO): YES